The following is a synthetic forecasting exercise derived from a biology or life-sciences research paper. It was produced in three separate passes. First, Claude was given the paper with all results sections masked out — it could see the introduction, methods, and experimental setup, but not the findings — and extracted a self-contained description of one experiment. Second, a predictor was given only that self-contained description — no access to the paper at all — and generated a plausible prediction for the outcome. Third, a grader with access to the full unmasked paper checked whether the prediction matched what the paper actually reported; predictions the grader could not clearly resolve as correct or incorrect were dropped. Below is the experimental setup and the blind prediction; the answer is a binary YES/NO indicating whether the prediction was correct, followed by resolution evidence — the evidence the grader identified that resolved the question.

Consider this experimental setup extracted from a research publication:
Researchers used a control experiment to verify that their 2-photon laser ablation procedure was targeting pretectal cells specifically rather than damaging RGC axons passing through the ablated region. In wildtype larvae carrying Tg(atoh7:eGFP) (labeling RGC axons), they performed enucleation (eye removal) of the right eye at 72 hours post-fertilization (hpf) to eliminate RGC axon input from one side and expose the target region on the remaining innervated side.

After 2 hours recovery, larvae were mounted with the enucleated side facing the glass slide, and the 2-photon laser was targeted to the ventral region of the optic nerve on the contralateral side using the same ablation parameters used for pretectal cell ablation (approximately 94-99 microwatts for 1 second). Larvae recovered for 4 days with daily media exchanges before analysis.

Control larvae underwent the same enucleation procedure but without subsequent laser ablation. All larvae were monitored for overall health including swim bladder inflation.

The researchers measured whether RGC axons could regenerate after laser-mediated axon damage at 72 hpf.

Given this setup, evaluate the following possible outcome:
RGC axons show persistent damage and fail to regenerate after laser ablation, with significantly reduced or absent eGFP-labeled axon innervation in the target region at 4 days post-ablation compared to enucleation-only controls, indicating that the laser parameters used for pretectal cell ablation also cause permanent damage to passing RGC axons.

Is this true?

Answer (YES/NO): NO